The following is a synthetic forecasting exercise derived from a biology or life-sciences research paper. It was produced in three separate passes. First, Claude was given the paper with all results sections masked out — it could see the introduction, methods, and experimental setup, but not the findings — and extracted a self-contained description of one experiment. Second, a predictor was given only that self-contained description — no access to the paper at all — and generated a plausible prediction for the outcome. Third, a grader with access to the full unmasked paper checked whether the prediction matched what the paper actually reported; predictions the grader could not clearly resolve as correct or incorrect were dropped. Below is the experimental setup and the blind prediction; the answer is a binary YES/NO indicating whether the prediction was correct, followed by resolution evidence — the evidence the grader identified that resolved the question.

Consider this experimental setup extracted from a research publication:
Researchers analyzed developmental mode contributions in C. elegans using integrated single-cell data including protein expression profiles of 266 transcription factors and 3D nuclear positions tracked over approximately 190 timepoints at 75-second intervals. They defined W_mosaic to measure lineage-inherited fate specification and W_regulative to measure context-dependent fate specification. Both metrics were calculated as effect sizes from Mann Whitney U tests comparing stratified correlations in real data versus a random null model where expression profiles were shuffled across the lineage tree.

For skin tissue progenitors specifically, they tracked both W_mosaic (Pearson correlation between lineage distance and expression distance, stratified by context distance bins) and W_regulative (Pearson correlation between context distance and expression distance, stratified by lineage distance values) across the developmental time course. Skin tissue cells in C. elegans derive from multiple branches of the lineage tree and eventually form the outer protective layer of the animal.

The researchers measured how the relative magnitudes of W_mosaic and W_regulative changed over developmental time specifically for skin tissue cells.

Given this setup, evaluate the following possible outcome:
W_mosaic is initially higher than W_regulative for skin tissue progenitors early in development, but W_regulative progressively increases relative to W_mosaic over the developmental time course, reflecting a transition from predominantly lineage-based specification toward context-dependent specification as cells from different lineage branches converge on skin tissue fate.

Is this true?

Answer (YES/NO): YES